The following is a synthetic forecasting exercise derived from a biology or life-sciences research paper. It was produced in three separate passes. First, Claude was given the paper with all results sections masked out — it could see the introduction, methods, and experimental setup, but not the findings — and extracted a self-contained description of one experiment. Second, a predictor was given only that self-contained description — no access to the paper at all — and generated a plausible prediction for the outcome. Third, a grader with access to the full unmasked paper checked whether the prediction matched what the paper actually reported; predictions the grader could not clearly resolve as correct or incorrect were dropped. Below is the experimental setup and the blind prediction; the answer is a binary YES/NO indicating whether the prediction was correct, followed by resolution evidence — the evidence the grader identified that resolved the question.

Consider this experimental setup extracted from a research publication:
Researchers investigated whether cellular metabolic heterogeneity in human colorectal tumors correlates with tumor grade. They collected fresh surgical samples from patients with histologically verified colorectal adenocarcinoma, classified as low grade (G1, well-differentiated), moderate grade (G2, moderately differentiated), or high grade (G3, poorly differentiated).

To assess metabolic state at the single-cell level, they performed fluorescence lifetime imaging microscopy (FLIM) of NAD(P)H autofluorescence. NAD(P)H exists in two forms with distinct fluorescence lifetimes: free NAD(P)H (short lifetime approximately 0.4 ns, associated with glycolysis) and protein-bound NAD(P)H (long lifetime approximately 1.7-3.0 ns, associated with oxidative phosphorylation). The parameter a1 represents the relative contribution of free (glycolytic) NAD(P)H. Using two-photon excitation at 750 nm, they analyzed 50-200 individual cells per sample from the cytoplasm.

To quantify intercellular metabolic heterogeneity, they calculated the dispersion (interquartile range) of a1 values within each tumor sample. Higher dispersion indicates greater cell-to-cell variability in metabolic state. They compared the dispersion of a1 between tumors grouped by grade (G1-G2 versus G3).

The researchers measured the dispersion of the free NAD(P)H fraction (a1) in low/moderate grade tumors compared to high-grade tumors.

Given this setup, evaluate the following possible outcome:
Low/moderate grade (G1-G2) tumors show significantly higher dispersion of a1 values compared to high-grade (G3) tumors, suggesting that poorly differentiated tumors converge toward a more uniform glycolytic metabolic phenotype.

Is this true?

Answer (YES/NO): NO